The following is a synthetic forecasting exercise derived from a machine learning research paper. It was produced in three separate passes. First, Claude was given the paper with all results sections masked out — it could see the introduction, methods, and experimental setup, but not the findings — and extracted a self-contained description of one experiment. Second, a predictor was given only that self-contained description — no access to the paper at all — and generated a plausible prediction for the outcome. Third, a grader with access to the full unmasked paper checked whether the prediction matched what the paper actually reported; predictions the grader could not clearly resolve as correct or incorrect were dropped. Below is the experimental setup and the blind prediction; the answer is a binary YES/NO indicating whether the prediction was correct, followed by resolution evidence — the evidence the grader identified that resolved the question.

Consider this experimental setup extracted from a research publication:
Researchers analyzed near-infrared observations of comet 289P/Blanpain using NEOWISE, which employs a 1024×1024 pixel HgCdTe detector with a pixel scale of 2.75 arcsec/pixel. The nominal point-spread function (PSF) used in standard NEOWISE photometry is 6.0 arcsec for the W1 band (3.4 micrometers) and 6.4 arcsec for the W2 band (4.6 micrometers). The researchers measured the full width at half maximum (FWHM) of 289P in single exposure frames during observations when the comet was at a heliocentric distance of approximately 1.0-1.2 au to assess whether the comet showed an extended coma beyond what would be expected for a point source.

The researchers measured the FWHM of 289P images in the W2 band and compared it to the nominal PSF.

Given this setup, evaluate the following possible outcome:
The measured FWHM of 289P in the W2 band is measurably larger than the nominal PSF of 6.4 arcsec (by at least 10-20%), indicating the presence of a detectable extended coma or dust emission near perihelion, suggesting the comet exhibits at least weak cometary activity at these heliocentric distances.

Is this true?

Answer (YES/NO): NO